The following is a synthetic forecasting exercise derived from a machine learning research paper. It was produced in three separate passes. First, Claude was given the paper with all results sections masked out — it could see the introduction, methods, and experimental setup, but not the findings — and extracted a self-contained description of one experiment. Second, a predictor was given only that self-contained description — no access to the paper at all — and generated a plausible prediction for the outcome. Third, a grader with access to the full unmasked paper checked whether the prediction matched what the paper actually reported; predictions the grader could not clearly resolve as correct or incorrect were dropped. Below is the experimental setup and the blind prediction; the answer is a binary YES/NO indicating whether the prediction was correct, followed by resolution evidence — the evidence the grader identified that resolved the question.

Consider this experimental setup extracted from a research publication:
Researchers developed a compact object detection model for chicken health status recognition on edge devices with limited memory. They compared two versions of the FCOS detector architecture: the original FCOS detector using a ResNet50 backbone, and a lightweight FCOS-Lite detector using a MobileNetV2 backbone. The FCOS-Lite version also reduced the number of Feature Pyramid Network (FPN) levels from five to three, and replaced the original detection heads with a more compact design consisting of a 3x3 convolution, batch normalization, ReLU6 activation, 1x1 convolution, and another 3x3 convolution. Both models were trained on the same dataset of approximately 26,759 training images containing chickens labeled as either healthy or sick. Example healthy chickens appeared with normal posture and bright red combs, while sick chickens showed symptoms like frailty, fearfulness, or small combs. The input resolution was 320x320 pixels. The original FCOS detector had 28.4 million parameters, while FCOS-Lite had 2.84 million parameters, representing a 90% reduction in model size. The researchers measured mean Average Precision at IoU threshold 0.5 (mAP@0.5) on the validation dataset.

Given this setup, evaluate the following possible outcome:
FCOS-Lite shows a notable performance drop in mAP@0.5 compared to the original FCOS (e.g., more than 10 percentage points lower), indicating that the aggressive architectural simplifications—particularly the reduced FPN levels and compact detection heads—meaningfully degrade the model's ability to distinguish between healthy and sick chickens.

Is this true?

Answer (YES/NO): YES